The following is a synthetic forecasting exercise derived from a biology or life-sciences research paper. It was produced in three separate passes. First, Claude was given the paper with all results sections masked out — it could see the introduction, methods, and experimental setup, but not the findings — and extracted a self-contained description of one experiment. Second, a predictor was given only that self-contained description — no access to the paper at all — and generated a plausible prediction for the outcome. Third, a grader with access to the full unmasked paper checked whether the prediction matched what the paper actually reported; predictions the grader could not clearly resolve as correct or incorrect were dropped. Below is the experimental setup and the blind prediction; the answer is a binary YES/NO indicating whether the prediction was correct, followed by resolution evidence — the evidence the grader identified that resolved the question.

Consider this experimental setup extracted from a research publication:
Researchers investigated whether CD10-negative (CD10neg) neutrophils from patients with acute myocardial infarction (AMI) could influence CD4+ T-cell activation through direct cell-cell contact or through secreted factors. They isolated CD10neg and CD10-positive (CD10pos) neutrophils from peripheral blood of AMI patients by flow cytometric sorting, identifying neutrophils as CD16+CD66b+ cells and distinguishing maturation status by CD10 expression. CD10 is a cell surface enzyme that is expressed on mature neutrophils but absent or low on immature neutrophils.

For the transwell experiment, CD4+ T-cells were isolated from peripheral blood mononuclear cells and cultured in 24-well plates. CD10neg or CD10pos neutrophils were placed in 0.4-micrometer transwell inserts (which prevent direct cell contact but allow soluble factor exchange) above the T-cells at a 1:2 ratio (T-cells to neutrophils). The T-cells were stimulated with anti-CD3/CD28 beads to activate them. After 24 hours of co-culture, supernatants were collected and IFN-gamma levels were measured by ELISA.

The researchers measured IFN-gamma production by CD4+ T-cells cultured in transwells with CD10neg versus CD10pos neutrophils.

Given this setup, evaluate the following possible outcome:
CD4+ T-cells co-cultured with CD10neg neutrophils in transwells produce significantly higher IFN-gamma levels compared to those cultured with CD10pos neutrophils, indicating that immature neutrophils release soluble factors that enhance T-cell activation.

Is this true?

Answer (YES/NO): YES